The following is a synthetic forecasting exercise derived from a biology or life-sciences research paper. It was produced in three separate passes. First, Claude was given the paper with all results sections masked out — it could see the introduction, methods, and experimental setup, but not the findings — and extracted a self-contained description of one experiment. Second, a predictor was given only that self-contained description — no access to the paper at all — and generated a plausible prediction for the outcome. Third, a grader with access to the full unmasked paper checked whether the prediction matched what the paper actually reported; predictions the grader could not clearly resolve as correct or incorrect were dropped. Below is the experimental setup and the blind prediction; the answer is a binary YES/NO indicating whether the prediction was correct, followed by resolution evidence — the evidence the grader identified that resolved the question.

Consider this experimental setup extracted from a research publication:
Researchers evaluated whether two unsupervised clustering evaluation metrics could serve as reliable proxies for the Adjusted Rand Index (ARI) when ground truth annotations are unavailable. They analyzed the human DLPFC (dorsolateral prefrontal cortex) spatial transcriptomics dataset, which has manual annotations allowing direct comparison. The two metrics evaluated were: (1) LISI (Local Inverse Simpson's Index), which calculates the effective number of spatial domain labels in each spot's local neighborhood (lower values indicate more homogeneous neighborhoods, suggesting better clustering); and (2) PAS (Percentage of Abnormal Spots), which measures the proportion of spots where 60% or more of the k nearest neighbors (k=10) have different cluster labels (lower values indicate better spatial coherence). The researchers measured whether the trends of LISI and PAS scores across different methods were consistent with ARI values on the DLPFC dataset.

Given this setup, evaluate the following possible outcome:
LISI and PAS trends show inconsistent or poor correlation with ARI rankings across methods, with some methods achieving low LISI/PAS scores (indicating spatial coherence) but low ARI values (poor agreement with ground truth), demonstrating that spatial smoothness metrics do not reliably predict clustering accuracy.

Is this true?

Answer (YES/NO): NO